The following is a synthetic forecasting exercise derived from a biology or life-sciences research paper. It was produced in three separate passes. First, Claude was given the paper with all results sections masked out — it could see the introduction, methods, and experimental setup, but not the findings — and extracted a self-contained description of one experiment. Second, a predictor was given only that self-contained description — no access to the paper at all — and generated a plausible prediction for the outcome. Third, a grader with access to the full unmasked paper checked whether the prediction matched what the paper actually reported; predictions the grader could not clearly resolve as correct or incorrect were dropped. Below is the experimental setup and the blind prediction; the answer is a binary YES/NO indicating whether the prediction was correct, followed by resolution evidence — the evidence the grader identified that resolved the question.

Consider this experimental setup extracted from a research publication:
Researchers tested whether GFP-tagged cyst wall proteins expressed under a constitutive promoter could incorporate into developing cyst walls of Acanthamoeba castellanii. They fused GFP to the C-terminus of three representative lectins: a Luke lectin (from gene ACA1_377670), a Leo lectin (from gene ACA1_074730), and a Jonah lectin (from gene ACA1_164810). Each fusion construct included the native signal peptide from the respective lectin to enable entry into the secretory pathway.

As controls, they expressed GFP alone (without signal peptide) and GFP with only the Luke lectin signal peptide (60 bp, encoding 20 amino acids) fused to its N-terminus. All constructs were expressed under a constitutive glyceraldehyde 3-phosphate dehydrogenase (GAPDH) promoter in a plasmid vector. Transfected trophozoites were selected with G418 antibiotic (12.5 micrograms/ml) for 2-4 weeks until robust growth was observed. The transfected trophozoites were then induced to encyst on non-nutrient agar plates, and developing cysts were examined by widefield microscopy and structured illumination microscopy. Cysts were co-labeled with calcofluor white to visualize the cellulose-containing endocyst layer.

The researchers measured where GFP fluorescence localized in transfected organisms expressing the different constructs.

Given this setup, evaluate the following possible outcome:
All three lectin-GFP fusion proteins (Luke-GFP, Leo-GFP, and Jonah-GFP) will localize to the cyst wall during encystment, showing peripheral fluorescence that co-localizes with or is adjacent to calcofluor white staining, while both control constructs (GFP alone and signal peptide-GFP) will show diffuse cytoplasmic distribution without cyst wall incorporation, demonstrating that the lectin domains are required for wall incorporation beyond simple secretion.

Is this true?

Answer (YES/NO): NO